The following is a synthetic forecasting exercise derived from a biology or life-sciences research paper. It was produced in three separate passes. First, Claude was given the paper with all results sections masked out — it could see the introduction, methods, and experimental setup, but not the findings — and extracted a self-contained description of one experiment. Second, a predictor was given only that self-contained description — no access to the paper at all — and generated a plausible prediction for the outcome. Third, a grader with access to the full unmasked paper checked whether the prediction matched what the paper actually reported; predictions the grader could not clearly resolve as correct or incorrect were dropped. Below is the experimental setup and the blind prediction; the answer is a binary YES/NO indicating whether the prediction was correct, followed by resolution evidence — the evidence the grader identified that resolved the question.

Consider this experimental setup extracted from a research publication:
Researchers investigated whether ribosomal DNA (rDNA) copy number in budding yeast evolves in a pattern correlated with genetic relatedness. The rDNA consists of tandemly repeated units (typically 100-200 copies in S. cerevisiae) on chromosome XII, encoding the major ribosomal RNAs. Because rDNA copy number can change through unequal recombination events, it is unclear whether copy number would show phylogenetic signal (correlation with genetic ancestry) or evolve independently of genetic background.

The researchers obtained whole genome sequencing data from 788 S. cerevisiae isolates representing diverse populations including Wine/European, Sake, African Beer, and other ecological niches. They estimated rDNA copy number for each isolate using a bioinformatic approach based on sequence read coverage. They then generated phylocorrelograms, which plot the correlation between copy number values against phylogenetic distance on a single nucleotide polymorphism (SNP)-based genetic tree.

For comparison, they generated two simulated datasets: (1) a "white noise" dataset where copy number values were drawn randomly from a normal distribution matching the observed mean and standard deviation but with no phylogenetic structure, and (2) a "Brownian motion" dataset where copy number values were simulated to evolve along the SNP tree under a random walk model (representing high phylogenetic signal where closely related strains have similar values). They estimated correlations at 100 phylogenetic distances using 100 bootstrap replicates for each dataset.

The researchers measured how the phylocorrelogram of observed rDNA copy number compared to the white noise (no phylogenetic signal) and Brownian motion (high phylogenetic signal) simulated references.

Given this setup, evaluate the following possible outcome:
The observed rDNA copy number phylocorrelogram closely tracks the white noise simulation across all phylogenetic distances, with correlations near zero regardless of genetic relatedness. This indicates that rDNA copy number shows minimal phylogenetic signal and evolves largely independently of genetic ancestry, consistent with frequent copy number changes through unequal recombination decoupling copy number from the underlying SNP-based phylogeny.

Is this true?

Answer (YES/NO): NO